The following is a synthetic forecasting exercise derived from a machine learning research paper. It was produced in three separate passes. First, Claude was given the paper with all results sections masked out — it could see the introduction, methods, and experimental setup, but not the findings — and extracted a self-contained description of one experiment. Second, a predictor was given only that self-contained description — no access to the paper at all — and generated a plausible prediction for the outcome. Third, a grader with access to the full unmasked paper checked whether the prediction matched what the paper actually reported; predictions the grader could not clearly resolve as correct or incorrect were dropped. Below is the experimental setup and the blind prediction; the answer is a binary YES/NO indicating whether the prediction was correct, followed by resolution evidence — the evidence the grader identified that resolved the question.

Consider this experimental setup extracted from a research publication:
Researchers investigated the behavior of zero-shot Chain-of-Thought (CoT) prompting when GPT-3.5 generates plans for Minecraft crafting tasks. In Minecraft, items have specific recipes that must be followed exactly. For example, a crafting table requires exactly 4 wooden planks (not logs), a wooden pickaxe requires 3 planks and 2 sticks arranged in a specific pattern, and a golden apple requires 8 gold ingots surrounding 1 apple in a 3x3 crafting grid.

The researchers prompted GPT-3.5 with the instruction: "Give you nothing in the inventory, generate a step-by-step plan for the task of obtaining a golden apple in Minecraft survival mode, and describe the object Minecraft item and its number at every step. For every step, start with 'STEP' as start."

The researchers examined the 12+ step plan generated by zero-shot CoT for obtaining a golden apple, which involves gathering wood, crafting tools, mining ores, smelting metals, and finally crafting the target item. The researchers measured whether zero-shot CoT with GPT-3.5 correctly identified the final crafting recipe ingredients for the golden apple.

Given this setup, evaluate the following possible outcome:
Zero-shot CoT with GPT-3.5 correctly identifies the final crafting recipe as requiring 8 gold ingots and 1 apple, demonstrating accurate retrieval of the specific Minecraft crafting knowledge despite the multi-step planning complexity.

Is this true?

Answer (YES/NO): NO